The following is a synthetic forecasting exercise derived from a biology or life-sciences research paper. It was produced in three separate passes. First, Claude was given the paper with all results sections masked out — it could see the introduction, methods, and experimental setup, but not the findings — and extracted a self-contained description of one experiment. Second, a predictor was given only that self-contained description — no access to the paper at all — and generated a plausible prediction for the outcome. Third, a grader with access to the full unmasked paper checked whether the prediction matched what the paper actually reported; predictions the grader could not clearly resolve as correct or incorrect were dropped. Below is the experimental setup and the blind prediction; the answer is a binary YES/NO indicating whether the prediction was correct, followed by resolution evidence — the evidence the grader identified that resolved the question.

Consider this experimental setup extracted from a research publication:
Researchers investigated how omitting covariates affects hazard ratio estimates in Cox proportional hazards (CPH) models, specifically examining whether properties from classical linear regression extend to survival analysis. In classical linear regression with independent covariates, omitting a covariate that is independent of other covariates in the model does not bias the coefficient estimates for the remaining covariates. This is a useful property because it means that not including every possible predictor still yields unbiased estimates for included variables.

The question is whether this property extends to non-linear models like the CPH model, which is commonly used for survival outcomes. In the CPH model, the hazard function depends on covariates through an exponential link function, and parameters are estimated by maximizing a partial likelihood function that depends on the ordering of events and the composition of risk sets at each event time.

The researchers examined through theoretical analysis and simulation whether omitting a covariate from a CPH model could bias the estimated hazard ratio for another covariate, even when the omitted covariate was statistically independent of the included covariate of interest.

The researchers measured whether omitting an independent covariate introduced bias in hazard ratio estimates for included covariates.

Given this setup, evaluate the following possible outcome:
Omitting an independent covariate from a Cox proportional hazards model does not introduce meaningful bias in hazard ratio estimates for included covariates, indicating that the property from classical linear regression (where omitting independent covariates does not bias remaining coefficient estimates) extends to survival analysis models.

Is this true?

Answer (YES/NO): NO